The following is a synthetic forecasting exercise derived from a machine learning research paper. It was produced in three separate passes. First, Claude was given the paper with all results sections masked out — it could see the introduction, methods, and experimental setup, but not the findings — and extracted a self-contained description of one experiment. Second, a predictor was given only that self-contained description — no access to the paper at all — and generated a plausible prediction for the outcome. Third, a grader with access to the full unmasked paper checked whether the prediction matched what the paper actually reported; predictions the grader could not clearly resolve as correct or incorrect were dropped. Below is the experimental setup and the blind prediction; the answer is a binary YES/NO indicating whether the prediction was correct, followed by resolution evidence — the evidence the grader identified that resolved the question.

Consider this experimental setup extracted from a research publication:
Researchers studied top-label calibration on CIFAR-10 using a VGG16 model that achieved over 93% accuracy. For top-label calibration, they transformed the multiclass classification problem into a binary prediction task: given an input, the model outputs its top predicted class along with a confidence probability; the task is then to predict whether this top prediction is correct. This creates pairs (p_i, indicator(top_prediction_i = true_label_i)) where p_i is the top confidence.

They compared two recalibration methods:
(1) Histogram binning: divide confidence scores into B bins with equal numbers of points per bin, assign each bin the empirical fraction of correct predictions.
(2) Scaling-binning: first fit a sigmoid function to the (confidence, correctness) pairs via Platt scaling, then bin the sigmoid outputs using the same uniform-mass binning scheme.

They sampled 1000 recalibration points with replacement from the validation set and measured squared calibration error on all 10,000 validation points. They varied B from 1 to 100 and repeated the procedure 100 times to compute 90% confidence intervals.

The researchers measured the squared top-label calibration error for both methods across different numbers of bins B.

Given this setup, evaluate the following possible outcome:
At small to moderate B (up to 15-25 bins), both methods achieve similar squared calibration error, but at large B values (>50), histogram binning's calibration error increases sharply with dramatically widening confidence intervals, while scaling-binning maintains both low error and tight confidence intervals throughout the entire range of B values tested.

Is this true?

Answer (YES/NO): NO